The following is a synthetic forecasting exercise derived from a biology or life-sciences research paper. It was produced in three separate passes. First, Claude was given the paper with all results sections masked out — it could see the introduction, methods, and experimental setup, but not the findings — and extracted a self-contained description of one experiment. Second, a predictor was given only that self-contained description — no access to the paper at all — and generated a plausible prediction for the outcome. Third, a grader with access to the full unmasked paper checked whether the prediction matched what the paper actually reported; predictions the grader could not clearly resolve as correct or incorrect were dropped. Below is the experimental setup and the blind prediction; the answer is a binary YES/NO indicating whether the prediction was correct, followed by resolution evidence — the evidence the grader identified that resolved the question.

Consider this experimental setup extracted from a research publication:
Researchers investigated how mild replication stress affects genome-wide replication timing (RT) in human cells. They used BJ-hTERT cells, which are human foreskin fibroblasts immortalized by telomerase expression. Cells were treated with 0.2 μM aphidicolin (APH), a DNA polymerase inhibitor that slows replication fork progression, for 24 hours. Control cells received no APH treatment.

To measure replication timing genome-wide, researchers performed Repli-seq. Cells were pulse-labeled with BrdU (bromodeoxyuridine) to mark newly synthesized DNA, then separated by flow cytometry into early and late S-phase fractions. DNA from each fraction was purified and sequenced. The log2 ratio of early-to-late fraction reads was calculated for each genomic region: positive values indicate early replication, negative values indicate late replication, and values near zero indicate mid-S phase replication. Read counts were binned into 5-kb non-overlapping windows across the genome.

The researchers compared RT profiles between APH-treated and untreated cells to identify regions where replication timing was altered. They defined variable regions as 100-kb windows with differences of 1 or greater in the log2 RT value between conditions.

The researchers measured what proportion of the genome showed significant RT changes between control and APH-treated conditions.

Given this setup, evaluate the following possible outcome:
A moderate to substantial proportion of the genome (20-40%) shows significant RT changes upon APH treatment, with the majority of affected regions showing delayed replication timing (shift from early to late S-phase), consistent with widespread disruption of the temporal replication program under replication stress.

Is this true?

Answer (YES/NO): NO